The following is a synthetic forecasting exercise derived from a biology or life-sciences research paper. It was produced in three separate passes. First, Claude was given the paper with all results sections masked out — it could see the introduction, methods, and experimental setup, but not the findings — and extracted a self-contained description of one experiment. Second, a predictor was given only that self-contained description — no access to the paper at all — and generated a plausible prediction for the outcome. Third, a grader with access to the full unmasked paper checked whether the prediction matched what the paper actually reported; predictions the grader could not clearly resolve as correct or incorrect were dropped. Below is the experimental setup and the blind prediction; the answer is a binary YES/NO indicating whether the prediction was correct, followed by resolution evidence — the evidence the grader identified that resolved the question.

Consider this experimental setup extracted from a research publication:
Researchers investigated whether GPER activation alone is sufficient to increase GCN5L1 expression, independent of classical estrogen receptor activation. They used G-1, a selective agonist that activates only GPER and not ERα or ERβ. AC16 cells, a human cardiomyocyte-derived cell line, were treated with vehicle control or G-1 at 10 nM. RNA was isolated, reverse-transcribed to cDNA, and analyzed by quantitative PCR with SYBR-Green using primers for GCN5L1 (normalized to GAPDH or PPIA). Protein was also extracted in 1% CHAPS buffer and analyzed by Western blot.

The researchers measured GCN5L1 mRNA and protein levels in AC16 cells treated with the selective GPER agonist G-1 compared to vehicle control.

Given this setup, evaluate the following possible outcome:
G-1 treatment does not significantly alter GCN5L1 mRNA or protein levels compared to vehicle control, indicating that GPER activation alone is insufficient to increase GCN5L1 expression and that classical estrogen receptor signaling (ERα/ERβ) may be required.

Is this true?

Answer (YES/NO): NO